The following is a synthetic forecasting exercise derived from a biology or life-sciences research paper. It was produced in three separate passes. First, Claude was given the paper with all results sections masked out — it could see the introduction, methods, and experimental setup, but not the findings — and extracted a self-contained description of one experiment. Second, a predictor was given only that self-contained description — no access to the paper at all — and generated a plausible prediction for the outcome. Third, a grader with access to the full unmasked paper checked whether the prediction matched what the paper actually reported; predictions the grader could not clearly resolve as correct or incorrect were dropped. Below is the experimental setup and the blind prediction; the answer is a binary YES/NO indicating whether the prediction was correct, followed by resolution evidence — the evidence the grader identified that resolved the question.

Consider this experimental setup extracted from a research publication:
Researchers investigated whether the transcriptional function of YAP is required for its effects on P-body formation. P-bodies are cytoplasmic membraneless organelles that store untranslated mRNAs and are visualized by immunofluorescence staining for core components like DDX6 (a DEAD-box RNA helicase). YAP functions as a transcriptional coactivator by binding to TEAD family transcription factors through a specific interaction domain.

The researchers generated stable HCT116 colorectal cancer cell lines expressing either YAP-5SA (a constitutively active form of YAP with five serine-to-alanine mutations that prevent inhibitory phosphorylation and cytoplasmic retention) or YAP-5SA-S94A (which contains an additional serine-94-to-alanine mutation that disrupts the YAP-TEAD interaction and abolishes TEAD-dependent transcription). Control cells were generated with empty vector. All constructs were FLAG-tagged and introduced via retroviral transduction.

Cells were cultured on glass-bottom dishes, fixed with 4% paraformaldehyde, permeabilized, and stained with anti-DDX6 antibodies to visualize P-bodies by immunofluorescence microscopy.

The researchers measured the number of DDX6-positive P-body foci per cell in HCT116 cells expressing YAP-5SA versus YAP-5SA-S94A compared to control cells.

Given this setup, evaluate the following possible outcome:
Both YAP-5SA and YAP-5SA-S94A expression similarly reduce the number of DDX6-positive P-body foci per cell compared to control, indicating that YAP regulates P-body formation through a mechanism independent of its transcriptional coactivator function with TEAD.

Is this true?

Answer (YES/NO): NO